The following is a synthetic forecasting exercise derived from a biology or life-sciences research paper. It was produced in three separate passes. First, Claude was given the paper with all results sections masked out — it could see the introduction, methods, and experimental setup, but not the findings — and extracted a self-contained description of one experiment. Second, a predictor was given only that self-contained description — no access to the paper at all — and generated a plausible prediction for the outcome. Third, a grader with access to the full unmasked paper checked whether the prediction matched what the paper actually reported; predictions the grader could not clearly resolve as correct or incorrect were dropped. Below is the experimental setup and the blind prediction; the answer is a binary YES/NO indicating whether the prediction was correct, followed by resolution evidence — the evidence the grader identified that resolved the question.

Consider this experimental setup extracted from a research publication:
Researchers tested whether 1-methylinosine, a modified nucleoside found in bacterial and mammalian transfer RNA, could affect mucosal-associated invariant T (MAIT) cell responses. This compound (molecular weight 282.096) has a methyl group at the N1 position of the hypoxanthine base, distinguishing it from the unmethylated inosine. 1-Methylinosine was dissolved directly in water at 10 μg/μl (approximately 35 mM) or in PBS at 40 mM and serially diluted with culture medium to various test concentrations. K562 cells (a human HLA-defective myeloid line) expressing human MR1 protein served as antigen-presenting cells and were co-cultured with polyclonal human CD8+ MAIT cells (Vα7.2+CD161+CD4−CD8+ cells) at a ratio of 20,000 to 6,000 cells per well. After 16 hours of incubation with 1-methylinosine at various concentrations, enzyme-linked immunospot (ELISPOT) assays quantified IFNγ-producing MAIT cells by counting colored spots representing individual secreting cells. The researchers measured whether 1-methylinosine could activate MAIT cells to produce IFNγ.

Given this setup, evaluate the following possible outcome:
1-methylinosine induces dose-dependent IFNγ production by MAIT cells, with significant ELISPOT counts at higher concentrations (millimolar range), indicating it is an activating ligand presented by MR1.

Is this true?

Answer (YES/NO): NO